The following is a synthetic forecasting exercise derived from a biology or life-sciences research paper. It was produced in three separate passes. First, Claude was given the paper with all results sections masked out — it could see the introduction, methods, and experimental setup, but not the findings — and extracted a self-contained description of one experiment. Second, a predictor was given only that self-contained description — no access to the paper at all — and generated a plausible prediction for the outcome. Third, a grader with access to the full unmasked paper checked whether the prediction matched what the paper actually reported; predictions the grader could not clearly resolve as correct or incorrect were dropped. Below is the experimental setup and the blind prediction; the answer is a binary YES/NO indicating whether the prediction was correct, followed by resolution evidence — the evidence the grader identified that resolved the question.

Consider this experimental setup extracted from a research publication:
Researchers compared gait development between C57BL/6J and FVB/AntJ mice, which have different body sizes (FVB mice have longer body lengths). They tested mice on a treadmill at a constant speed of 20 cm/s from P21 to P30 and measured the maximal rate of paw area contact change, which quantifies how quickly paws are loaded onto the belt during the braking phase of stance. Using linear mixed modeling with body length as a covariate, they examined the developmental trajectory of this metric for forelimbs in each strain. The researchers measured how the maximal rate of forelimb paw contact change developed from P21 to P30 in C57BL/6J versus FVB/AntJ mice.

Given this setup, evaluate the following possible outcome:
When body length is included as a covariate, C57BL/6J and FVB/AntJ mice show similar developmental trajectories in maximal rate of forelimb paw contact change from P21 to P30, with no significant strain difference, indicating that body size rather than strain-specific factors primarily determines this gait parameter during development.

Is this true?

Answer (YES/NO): NO